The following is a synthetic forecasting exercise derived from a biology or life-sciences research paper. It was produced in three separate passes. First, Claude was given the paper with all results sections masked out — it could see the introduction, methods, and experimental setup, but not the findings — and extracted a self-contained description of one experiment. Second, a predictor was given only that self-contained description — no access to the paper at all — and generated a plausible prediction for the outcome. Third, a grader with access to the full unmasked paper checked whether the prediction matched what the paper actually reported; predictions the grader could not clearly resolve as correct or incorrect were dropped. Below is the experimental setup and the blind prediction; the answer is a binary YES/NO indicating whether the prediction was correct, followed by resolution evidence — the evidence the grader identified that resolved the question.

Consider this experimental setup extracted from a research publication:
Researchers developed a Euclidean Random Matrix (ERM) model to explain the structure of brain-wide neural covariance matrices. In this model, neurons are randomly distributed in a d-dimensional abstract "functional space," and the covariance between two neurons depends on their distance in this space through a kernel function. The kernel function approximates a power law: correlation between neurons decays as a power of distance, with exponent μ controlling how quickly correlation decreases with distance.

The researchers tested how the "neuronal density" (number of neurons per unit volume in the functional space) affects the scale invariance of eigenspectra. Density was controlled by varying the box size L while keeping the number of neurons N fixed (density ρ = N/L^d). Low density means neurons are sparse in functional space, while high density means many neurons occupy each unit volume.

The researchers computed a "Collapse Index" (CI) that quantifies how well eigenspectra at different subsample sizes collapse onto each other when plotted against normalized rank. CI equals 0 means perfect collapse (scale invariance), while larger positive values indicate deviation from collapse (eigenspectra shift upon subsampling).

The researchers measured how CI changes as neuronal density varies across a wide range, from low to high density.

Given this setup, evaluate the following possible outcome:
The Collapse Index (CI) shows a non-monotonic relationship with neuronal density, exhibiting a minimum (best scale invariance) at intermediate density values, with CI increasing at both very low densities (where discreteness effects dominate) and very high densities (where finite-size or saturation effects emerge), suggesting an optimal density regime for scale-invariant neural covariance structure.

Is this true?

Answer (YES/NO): NO